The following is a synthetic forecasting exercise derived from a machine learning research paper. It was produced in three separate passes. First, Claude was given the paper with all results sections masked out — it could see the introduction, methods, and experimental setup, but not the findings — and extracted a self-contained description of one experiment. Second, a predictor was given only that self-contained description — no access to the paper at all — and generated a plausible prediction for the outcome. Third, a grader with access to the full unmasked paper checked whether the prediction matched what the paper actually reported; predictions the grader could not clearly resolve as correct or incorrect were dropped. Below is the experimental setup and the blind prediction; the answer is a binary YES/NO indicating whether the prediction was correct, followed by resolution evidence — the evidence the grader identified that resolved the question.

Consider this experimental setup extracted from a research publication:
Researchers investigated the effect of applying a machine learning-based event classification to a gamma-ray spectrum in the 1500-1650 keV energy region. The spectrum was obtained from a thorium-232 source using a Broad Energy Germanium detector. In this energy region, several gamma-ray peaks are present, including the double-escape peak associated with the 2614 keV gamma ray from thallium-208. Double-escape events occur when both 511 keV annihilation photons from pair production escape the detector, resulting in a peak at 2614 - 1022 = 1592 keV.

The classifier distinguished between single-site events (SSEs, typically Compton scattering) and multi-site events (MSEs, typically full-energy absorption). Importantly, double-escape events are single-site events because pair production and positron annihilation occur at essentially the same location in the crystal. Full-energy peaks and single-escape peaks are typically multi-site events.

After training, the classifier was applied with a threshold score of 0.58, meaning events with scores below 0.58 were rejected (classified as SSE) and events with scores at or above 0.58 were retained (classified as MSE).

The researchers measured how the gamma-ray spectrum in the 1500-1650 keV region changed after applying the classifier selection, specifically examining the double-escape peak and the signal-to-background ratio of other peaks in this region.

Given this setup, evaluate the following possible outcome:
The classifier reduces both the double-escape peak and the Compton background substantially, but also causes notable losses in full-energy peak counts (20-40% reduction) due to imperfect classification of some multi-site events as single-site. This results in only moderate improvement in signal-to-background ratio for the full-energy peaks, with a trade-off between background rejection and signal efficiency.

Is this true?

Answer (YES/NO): NO